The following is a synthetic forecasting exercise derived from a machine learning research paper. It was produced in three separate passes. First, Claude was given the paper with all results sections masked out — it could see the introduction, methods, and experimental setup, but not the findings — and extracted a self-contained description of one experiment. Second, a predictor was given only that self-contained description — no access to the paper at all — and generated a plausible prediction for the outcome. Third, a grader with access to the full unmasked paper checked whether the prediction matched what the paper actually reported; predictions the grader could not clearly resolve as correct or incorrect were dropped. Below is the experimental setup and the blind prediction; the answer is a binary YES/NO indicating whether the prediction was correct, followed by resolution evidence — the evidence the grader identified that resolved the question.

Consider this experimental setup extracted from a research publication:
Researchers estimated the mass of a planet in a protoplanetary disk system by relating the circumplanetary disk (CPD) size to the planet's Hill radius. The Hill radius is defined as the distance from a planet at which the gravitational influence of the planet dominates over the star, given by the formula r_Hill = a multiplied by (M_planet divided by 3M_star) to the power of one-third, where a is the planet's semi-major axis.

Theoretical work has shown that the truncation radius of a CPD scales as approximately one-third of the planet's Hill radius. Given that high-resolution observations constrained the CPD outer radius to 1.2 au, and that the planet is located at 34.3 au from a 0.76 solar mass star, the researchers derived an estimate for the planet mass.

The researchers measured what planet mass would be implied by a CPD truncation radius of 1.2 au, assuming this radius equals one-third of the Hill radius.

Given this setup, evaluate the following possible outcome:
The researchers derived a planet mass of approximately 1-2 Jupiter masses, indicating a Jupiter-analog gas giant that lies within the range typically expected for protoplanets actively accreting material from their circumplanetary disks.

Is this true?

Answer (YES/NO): NO